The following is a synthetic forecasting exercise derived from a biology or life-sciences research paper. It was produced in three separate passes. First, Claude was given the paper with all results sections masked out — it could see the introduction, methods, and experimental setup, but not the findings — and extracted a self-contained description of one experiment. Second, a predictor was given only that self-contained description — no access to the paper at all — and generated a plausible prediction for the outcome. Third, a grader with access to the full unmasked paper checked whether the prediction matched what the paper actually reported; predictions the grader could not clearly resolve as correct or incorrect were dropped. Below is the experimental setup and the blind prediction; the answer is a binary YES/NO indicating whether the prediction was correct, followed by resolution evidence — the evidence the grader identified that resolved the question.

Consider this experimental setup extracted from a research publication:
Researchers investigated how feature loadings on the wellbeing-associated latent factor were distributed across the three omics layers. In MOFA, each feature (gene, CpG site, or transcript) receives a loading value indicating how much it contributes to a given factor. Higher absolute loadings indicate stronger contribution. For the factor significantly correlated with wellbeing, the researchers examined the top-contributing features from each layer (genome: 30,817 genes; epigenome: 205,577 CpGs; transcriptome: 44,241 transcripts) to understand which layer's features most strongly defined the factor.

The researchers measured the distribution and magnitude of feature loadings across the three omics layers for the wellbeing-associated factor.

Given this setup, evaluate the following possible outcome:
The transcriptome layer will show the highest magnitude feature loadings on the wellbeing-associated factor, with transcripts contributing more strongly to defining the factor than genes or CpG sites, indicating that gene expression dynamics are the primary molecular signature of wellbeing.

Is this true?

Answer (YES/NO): NO